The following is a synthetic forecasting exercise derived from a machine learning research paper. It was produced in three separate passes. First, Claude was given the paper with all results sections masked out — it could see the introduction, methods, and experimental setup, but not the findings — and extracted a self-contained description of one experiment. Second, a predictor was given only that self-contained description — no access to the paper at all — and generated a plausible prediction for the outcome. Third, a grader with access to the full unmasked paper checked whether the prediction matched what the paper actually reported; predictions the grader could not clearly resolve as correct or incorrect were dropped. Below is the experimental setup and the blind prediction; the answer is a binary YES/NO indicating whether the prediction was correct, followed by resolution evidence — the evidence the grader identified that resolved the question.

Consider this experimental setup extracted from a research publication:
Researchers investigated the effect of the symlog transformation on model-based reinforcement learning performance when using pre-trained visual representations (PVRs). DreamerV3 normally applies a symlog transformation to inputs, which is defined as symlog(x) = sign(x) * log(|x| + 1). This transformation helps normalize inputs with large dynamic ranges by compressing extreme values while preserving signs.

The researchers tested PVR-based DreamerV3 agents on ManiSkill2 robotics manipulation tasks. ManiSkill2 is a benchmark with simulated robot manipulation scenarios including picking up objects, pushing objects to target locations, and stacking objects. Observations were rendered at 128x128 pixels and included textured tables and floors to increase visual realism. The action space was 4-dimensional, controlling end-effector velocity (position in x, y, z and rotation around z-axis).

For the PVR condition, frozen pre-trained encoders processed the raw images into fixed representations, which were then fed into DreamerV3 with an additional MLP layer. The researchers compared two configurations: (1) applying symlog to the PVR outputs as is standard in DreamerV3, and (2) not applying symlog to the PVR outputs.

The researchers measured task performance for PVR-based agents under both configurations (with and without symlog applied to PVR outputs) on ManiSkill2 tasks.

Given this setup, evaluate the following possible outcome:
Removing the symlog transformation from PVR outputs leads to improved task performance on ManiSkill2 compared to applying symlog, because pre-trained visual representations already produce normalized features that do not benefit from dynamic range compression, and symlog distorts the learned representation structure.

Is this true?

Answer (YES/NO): YES